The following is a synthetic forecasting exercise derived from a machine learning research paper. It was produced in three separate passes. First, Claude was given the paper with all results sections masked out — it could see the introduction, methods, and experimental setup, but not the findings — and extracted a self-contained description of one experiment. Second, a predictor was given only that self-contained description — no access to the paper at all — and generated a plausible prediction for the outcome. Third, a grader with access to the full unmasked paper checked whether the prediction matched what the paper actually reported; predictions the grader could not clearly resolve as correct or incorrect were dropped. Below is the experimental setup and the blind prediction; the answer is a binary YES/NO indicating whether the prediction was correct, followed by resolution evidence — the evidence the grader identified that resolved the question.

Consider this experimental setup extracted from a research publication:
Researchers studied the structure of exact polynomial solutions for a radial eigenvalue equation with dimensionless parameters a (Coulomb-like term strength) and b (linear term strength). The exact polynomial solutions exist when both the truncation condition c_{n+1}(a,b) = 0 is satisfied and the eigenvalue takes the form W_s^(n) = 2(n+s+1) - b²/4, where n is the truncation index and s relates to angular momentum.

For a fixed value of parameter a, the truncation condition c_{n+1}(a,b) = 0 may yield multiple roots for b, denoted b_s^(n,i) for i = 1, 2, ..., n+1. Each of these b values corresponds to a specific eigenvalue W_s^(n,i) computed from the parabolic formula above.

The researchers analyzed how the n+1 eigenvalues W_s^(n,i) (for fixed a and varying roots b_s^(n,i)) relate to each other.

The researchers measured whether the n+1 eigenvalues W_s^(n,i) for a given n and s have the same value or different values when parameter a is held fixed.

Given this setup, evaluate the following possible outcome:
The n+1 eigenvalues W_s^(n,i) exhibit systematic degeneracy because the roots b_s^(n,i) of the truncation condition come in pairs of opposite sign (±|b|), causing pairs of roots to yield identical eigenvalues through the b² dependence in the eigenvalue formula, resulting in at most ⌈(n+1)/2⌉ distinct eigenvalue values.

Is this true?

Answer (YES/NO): YES